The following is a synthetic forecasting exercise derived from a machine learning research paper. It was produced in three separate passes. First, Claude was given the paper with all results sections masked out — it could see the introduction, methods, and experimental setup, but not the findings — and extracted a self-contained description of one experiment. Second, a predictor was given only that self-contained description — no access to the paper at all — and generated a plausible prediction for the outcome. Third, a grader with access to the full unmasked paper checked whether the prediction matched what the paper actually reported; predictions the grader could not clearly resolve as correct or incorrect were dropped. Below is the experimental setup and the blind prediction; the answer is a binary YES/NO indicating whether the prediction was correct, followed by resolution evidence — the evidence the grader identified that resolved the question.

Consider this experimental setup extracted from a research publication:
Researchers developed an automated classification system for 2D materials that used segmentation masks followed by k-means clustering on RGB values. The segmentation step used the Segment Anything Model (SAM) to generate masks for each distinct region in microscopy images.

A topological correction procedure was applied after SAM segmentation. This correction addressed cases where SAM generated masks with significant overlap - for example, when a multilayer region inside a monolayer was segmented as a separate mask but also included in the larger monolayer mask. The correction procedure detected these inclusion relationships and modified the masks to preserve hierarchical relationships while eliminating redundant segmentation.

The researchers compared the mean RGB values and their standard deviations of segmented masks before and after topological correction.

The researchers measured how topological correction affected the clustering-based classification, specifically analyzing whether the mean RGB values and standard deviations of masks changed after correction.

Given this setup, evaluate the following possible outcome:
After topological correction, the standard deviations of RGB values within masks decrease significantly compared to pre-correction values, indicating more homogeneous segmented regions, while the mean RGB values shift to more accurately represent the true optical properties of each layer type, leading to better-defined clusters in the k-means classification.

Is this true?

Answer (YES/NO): YES